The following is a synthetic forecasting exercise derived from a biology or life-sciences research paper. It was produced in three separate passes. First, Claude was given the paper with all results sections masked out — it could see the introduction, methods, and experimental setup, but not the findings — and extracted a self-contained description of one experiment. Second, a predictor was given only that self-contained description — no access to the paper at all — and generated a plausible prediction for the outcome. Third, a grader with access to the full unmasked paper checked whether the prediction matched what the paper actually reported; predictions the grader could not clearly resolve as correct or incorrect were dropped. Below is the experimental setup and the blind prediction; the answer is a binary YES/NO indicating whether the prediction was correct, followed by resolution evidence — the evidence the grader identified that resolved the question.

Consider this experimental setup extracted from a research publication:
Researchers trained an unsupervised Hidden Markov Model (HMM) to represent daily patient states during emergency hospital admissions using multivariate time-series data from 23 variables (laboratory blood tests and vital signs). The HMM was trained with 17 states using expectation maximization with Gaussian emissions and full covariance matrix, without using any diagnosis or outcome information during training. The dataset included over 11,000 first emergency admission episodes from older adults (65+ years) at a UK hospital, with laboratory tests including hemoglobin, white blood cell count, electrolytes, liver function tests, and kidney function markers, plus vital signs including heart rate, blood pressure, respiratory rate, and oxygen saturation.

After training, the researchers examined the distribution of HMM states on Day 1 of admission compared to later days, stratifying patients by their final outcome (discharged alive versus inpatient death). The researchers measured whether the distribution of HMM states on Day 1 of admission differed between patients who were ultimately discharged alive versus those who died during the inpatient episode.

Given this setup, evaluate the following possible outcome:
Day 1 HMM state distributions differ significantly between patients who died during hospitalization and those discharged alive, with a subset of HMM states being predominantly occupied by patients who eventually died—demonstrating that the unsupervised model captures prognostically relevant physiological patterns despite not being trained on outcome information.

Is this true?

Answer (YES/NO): NO